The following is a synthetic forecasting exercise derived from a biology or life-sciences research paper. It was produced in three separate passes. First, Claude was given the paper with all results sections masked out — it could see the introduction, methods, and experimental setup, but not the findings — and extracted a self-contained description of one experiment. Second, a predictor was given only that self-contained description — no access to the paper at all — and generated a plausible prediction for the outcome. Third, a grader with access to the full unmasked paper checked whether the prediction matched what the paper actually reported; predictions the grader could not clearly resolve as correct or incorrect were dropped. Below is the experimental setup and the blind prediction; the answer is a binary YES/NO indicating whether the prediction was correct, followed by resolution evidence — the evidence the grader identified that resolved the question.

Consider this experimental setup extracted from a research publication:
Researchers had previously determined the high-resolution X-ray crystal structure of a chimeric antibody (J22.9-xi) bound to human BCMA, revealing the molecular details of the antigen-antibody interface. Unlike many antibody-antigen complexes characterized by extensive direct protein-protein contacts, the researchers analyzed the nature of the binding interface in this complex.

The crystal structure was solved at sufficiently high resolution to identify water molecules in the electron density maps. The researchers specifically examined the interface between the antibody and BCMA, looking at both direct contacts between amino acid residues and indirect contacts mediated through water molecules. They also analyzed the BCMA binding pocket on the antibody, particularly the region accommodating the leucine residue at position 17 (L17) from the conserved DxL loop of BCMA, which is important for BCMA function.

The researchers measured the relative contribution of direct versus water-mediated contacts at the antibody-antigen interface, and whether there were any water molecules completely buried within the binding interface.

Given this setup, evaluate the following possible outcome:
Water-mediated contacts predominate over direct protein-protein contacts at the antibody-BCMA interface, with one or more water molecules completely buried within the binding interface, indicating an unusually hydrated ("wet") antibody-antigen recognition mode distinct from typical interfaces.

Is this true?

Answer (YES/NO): YES